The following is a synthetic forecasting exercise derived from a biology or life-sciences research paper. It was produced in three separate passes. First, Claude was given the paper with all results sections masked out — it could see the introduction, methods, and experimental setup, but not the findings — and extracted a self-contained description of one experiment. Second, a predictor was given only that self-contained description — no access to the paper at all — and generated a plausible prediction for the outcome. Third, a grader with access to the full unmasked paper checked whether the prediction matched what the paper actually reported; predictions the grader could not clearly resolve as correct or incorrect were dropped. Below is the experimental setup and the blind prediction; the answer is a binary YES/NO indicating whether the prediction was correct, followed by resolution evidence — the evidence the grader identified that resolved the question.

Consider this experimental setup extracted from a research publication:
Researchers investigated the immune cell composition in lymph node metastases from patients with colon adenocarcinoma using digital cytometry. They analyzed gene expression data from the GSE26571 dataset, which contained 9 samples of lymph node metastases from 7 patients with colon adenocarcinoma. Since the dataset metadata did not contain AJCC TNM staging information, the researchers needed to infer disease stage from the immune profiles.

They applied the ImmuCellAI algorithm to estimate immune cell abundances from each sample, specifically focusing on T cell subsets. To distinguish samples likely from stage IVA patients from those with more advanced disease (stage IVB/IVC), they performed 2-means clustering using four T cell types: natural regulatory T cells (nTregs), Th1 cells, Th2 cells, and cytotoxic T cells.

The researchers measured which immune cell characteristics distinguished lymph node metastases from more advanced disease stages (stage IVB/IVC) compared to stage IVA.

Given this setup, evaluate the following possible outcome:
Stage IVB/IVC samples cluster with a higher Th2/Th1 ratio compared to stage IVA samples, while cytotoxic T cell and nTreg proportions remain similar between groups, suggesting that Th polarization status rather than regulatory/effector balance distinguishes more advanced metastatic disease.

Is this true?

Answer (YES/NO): NO